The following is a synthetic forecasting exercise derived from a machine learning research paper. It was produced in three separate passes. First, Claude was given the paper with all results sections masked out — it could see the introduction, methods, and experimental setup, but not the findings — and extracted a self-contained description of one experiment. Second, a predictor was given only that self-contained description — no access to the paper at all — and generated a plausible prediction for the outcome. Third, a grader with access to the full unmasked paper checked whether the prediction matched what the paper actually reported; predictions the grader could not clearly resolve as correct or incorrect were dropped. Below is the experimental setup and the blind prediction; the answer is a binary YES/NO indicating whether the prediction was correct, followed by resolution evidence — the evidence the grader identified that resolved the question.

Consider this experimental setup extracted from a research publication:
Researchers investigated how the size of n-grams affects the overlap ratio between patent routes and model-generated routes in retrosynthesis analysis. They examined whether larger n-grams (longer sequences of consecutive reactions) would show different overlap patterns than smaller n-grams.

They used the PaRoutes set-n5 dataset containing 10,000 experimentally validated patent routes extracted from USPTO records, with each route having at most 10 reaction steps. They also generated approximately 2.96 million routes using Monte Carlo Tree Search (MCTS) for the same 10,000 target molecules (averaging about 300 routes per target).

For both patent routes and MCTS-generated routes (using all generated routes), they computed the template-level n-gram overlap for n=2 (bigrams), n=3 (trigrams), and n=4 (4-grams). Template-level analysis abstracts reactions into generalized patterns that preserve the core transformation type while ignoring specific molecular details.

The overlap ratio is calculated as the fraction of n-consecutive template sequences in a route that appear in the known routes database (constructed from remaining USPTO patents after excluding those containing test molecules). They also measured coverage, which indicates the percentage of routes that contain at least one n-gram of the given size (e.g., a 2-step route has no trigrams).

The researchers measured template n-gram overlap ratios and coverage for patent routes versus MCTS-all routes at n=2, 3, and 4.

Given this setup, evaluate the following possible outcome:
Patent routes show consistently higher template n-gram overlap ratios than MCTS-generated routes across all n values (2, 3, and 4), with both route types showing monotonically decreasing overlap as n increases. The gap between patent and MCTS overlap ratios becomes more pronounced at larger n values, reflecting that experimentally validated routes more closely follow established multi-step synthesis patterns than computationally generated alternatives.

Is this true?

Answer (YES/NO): YES